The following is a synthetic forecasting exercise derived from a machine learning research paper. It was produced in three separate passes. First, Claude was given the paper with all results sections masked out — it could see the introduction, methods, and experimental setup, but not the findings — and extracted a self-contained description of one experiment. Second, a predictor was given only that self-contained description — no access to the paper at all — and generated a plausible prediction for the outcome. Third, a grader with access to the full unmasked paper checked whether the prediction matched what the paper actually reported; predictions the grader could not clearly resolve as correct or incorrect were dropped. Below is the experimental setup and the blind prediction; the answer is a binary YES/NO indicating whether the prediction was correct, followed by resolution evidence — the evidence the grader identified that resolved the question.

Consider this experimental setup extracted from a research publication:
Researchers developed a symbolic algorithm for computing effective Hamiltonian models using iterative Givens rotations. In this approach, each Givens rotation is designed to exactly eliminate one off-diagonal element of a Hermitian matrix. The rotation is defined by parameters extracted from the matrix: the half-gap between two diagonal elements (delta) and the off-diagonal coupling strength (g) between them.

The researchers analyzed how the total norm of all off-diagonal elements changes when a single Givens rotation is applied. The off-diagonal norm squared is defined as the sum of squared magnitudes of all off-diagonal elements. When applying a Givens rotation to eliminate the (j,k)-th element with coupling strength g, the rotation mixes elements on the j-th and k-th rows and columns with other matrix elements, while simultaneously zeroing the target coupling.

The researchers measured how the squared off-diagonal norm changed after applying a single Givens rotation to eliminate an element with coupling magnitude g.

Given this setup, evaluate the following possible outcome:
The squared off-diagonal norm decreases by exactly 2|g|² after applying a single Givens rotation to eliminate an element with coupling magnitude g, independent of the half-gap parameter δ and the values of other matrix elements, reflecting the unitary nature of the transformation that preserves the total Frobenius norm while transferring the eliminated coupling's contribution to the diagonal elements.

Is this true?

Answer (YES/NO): YES